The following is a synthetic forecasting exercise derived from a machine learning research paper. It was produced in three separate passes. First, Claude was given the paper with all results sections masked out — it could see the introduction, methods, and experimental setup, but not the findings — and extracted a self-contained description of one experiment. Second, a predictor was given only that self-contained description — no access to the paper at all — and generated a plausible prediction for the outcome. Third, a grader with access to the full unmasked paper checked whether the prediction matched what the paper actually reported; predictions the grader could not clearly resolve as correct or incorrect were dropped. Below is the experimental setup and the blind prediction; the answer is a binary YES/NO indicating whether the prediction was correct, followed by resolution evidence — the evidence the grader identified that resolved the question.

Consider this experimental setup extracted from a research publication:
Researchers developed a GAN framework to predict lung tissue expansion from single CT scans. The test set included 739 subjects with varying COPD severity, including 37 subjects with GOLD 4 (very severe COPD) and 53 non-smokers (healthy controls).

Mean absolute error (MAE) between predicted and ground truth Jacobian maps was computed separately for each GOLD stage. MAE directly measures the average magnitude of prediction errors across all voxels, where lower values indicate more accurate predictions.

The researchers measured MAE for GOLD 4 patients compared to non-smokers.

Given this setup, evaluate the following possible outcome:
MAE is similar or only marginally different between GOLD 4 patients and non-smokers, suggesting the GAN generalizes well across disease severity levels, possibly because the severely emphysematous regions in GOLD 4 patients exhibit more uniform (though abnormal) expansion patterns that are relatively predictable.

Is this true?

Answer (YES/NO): YES